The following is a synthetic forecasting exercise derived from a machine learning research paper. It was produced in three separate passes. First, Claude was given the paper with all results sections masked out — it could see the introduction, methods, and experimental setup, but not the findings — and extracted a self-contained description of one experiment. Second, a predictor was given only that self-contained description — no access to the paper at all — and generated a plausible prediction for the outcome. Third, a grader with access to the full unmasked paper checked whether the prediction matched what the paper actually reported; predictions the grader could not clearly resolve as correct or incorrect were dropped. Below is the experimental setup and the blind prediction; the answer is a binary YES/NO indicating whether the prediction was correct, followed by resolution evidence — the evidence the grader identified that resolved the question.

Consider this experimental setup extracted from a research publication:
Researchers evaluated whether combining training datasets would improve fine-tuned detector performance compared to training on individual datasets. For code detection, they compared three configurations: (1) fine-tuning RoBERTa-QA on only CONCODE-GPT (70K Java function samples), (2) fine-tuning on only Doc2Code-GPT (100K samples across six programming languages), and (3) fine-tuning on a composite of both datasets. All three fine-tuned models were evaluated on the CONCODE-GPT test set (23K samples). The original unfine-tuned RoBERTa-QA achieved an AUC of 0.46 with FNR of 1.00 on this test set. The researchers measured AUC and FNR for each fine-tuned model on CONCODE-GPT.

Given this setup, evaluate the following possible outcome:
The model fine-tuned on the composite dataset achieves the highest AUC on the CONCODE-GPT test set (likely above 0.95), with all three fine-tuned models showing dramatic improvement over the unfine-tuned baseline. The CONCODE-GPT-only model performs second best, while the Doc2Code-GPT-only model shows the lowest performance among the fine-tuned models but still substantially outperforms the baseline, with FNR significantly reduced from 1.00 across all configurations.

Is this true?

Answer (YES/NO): YES